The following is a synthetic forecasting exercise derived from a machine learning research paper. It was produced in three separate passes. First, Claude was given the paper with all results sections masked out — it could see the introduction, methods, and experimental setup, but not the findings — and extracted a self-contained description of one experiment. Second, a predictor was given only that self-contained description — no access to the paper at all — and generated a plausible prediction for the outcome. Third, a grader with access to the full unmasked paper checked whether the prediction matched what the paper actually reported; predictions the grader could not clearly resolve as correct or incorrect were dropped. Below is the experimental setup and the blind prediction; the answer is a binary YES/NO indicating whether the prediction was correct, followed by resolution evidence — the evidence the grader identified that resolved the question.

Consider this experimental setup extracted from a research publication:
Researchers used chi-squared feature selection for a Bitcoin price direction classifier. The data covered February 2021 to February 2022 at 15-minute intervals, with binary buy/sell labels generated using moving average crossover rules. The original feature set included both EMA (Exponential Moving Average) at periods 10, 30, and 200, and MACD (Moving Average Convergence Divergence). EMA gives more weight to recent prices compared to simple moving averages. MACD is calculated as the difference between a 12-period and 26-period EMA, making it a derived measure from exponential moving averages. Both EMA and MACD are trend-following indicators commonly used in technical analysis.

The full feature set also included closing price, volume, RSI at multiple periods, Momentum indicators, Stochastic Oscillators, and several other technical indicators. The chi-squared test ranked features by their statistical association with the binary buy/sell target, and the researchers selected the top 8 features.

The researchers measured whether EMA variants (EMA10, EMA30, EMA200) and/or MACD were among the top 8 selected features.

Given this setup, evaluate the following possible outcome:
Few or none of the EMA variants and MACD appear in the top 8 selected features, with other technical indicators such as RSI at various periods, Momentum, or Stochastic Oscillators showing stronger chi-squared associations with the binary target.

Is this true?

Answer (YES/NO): NO